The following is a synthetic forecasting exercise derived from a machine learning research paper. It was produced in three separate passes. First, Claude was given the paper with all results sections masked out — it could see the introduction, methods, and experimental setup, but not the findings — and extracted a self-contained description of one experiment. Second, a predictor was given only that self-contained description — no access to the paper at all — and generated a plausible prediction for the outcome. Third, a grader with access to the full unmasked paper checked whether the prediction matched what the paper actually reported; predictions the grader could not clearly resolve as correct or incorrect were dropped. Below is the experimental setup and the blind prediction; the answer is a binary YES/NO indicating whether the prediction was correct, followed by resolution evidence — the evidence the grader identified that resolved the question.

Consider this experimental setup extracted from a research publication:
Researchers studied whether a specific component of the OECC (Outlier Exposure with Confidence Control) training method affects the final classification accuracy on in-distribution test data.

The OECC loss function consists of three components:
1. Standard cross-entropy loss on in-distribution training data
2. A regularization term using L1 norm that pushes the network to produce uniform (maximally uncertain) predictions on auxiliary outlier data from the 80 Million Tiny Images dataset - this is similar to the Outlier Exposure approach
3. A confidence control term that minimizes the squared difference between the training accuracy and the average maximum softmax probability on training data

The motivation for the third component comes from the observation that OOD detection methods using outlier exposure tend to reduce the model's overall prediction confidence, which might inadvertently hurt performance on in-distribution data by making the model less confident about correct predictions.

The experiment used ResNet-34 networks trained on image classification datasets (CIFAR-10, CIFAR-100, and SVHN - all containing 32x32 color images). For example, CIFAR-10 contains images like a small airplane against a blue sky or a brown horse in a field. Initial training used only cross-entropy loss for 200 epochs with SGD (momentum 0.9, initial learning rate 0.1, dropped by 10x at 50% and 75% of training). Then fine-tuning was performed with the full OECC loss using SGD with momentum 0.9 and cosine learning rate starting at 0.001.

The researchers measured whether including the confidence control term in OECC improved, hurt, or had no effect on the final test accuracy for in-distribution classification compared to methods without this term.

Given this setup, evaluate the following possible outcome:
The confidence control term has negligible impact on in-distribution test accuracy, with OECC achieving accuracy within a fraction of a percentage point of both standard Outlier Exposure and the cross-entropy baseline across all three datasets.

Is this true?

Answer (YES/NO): NO